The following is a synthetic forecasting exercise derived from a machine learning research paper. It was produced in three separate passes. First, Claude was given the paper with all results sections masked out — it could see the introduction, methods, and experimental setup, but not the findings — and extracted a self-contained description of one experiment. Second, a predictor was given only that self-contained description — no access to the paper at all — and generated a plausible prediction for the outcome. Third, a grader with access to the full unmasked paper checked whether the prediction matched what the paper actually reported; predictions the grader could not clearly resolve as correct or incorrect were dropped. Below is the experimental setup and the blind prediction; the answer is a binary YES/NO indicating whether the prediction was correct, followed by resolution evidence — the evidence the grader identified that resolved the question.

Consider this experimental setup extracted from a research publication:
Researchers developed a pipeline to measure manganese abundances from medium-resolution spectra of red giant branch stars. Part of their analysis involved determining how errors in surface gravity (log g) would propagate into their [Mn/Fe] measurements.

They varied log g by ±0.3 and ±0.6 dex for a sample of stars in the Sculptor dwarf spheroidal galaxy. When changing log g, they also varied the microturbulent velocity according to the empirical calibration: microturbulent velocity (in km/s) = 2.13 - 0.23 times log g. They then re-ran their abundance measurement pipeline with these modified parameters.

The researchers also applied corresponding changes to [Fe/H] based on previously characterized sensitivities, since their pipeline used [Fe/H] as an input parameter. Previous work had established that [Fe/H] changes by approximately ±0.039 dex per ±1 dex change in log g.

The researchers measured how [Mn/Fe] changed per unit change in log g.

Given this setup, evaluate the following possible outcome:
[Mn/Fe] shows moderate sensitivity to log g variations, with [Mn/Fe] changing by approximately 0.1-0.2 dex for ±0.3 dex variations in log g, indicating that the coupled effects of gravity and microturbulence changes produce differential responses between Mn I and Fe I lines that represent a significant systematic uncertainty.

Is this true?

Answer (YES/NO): NO